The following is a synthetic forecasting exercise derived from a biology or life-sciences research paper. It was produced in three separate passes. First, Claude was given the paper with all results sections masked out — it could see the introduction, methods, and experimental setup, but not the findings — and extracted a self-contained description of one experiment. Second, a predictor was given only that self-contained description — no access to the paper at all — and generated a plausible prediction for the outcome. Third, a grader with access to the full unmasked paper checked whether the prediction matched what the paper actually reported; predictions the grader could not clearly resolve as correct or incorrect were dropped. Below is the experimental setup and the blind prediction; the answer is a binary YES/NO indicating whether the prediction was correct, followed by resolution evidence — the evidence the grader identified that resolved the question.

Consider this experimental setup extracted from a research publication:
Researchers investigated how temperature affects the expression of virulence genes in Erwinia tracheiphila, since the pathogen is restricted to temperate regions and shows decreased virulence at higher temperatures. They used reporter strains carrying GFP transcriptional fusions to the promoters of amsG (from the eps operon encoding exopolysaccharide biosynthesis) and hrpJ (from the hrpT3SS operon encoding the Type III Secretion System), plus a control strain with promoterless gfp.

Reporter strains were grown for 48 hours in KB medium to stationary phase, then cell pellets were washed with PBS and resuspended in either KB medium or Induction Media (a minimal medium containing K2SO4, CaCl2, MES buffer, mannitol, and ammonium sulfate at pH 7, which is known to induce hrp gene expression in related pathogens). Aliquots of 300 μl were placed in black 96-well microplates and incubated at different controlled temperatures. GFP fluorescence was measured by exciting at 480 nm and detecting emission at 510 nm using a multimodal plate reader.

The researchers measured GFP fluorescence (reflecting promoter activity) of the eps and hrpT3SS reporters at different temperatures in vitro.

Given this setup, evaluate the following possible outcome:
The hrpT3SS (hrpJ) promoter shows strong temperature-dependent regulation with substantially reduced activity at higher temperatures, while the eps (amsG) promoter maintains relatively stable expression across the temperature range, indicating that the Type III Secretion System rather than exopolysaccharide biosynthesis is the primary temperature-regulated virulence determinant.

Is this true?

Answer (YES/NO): NO